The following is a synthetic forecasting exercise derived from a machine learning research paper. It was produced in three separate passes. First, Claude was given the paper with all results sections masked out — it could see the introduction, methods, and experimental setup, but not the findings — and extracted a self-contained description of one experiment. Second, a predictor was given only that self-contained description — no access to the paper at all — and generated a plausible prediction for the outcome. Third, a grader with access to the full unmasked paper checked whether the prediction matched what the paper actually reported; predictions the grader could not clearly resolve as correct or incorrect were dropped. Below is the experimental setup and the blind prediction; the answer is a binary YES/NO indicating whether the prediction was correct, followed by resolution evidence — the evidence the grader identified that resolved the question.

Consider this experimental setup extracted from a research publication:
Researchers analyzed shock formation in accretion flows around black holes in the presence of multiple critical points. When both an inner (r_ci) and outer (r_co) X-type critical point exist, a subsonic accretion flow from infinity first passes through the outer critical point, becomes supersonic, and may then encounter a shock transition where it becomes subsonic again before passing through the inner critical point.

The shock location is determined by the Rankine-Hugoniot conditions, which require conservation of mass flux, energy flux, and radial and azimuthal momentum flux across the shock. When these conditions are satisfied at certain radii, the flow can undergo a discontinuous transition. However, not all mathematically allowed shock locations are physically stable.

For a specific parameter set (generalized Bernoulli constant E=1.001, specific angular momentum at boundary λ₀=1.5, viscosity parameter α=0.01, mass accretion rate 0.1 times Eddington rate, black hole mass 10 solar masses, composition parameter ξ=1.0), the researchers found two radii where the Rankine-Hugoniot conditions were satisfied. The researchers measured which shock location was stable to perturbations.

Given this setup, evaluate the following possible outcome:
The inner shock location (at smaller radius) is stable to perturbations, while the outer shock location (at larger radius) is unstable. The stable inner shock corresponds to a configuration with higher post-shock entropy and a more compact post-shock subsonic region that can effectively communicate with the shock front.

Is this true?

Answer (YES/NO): NO